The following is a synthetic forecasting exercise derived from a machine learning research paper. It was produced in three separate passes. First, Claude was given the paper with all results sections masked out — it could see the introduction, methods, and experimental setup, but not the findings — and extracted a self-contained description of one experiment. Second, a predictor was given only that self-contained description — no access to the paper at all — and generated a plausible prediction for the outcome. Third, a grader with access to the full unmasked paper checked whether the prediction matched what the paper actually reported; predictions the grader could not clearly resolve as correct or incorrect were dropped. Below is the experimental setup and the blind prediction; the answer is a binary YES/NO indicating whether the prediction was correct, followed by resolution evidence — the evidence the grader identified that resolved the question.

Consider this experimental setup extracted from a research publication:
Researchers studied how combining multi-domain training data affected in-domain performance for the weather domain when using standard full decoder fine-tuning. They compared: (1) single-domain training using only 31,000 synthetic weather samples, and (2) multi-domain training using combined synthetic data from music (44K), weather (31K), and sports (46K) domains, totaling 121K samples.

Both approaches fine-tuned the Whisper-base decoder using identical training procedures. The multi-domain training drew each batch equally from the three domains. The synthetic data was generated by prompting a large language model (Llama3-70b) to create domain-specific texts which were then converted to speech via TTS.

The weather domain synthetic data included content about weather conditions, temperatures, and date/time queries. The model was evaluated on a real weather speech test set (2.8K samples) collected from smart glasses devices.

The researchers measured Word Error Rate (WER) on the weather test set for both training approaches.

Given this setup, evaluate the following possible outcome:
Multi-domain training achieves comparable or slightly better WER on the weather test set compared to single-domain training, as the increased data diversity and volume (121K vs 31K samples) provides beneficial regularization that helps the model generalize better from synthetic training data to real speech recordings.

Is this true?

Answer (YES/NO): NO